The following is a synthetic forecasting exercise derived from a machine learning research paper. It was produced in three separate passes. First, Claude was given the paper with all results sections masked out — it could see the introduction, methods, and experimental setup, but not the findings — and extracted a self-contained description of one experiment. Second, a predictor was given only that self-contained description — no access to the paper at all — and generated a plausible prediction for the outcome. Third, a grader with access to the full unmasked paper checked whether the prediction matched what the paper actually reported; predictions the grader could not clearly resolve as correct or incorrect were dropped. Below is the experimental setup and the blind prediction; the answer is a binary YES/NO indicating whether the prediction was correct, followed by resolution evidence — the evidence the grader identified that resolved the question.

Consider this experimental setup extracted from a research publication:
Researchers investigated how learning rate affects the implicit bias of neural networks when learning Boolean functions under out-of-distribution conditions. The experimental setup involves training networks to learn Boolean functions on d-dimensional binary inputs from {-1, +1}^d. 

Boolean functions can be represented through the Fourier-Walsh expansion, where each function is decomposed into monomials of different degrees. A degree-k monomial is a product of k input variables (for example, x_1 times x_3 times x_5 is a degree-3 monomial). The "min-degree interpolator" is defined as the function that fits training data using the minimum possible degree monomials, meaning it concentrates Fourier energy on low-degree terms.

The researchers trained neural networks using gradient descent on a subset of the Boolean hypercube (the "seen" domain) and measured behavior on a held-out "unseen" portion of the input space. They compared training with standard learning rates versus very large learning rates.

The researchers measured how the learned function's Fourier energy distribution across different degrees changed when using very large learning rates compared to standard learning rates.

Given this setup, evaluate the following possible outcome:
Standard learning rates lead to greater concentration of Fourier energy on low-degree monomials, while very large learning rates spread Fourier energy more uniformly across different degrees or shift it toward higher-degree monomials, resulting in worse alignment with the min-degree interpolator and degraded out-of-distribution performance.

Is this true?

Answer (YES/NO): YES